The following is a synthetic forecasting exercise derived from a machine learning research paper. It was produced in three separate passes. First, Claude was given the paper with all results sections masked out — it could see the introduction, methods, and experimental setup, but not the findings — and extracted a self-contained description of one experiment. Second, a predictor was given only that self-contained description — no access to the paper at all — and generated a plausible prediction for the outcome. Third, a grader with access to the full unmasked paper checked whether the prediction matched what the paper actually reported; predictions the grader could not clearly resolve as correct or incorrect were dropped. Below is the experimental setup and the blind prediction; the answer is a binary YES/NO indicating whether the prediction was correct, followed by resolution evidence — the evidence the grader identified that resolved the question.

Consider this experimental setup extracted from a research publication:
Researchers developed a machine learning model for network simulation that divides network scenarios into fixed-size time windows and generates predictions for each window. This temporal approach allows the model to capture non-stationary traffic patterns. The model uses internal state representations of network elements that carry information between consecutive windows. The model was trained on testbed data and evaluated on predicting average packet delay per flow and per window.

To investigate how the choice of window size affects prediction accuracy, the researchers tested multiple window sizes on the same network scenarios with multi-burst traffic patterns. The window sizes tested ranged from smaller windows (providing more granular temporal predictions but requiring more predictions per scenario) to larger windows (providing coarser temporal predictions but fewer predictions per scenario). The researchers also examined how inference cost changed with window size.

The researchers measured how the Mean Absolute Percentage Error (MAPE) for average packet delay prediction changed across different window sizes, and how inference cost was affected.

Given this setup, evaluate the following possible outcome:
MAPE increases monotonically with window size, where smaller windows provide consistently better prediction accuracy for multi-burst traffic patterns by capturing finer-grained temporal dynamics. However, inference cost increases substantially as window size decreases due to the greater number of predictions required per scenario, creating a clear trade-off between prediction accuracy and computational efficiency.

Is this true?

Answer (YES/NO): NO